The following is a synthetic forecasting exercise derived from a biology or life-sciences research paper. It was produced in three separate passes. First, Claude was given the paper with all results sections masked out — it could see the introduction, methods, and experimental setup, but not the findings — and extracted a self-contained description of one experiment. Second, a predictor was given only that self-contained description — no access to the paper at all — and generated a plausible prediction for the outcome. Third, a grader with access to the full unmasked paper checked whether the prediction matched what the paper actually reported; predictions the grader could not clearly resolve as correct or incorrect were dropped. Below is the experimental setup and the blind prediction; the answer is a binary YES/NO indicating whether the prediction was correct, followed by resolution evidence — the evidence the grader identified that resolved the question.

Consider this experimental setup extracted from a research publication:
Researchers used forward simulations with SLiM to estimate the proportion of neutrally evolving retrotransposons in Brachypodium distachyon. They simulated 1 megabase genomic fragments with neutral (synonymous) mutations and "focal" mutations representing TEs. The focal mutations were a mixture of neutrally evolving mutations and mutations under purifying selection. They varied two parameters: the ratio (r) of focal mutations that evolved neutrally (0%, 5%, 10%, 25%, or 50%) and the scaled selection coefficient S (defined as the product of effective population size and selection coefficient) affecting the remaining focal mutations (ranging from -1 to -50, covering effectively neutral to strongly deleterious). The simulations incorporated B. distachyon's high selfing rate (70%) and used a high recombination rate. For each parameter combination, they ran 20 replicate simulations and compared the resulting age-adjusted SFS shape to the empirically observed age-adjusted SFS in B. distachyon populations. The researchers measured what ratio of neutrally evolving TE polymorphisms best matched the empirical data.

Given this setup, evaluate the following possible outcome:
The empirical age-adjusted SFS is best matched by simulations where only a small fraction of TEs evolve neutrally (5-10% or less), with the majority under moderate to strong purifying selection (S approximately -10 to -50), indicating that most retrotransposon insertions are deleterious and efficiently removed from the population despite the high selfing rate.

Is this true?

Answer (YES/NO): NO